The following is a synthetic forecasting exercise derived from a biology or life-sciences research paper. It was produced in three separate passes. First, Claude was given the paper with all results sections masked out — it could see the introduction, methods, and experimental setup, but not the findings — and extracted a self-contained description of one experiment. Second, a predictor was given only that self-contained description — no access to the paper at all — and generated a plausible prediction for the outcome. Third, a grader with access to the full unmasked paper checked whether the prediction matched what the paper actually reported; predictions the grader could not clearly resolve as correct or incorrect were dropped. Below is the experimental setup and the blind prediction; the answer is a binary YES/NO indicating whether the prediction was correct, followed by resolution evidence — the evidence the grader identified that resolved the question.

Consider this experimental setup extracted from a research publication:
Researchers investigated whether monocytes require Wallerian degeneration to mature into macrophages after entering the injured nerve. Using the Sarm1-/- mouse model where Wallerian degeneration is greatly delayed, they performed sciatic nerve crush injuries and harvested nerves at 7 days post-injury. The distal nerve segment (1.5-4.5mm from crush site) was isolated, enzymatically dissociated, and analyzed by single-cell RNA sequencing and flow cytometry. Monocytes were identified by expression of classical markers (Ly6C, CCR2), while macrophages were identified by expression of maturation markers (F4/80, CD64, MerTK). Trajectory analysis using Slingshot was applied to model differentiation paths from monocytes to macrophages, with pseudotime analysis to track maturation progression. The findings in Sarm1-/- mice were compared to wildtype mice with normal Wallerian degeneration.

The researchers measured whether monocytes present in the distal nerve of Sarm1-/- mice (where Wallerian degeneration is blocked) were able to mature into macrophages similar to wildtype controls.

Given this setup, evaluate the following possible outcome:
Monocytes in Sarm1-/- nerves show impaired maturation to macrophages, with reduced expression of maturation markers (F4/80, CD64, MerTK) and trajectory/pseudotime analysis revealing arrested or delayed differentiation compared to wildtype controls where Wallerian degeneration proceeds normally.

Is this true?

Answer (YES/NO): NO